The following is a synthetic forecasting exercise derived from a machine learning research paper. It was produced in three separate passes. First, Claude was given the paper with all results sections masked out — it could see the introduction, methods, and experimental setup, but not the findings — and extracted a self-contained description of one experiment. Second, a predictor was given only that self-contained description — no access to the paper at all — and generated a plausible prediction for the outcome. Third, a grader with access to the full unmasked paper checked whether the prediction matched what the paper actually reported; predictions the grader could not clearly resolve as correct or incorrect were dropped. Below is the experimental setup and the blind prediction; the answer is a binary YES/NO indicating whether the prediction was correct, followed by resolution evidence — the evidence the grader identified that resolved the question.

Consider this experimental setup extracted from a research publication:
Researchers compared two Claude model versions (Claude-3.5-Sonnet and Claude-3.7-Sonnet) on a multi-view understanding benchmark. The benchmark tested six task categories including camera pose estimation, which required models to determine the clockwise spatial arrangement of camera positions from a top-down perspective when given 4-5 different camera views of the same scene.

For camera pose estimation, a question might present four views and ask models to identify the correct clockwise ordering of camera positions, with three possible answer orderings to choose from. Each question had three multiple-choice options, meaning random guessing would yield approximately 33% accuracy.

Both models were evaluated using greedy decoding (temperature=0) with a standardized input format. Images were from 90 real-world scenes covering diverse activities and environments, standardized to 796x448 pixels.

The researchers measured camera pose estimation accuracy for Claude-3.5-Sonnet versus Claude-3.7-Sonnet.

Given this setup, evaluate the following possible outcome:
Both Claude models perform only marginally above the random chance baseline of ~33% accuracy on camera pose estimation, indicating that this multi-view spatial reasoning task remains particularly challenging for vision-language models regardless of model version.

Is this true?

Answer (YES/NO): NO